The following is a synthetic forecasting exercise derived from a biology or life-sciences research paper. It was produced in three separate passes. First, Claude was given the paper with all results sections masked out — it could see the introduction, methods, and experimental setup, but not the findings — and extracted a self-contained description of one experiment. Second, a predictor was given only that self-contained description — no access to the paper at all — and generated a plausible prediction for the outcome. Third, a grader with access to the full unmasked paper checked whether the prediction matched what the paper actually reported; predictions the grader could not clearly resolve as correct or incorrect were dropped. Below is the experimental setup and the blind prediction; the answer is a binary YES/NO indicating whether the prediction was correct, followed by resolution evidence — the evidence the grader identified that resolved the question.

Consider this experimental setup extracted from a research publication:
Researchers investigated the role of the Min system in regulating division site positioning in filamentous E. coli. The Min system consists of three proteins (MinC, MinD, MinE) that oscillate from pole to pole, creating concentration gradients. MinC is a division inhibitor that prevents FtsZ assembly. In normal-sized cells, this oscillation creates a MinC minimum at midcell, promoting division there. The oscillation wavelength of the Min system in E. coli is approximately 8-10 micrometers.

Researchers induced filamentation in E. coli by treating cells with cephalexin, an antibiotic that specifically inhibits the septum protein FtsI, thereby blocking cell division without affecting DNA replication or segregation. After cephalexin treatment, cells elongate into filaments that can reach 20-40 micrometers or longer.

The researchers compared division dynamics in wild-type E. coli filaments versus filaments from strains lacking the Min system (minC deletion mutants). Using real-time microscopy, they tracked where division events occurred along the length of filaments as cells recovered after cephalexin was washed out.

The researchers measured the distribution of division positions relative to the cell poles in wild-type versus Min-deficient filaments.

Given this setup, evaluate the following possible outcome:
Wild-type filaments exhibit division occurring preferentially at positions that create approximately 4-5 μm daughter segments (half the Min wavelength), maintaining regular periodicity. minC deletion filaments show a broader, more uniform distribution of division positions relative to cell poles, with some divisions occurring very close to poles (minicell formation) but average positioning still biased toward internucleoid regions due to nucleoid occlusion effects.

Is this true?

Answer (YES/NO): NO